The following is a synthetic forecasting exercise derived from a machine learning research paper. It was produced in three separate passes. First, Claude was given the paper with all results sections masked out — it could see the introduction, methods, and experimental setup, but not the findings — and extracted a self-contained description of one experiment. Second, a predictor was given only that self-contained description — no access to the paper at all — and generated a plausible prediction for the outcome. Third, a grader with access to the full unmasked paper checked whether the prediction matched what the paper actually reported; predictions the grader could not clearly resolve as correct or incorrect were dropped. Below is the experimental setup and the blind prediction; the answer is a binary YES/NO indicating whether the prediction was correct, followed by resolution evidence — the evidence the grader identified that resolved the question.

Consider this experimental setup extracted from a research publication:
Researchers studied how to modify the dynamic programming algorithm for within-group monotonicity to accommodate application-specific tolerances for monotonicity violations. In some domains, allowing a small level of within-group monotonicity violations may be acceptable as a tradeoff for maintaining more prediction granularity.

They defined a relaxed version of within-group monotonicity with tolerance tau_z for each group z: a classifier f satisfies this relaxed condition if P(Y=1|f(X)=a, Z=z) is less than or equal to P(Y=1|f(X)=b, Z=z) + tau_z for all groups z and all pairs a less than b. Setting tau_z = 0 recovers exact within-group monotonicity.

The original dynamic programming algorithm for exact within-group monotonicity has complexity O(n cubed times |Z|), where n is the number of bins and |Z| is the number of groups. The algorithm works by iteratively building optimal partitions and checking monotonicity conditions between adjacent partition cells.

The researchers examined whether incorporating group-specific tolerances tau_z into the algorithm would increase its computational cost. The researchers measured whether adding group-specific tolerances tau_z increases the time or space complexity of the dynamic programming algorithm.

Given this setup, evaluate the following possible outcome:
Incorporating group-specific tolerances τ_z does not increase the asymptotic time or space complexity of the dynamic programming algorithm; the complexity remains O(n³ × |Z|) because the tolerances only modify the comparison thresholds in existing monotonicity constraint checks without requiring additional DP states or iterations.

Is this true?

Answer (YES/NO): YES